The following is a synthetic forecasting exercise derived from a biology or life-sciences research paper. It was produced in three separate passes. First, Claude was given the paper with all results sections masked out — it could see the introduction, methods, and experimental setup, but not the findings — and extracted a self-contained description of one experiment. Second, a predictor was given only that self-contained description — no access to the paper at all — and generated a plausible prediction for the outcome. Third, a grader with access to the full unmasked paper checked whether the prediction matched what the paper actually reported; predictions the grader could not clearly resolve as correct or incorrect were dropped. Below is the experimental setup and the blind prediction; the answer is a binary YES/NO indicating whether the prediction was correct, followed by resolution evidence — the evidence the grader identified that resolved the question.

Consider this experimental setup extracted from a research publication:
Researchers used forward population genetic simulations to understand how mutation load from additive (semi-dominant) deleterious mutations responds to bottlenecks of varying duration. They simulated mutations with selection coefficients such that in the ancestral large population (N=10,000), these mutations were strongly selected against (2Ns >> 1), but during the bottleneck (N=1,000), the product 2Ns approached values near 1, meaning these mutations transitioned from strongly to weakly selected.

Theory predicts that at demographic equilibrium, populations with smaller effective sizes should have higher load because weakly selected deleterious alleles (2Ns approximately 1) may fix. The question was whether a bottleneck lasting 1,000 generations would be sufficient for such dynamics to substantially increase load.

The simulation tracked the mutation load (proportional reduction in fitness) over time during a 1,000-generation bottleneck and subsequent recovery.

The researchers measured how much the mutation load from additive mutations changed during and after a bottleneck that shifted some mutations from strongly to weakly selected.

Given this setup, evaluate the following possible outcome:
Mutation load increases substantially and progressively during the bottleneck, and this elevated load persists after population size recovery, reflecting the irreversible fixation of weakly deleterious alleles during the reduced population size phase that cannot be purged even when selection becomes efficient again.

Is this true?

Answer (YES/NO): NO